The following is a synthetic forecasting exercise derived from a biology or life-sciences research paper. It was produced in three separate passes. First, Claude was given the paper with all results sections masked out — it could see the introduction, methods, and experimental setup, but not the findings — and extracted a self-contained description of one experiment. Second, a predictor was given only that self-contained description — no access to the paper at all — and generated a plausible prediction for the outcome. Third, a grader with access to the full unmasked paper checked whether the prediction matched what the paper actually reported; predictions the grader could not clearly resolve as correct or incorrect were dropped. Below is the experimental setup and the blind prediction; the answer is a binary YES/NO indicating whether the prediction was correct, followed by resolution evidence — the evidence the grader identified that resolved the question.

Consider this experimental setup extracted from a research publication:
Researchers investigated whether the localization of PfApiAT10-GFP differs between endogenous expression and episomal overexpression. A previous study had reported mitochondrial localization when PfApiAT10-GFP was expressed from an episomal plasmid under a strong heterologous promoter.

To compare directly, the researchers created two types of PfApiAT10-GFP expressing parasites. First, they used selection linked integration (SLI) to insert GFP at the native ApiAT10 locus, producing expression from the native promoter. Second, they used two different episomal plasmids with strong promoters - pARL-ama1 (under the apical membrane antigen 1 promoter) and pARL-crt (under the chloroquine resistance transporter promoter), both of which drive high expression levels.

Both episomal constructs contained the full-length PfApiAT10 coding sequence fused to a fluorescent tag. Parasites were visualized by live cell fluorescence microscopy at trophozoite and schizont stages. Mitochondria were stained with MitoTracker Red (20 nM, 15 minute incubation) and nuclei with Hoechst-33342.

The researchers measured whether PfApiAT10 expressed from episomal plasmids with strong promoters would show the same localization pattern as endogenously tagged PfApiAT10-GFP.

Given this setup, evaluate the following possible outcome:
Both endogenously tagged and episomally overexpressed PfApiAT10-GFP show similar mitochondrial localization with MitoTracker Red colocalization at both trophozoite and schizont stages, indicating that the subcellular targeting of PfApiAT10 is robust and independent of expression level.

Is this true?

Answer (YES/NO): NO